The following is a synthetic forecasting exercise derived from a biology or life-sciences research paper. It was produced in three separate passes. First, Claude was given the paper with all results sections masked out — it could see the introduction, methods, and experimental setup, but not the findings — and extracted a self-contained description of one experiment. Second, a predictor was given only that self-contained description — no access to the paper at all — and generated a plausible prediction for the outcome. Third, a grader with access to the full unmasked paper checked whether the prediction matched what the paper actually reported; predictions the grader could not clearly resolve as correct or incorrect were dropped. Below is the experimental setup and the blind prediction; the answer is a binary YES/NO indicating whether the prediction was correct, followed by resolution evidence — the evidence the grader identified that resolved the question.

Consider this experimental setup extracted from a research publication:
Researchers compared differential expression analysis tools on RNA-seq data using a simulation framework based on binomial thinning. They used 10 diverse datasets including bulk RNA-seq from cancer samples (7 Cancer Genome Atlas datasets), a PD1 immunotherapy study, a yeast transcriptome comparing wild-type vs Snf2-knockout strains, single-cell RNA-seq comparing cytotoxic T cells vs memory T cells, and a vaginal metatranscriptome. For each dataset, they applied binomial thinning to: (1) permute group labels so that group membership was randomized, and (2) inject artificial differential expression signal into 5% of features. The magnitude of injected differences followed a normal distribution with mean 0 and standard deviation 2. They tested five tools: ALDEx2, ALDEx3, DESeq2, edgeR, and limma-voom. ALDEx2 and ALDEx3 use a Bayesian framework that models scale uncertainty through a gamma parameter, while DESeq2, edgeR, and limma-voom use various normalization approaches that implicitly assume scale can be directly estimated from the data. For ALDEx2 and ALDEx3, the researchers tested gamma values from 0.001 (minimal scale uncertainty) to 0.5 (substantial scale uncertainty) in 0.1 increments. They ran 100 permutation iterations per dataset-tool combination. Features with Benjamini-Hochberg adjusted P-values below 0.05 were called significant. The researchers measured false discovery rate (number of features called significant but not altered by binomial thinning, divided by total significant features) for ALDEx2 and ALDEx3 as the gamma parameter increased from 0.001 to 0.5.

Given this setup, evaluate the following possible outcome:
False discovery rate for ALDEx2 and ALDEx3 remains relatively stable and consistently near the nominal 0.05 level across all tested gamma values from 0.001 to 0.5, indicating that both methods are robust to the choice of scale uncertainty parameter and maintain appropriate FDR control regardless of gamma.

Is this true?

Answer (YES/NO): NO